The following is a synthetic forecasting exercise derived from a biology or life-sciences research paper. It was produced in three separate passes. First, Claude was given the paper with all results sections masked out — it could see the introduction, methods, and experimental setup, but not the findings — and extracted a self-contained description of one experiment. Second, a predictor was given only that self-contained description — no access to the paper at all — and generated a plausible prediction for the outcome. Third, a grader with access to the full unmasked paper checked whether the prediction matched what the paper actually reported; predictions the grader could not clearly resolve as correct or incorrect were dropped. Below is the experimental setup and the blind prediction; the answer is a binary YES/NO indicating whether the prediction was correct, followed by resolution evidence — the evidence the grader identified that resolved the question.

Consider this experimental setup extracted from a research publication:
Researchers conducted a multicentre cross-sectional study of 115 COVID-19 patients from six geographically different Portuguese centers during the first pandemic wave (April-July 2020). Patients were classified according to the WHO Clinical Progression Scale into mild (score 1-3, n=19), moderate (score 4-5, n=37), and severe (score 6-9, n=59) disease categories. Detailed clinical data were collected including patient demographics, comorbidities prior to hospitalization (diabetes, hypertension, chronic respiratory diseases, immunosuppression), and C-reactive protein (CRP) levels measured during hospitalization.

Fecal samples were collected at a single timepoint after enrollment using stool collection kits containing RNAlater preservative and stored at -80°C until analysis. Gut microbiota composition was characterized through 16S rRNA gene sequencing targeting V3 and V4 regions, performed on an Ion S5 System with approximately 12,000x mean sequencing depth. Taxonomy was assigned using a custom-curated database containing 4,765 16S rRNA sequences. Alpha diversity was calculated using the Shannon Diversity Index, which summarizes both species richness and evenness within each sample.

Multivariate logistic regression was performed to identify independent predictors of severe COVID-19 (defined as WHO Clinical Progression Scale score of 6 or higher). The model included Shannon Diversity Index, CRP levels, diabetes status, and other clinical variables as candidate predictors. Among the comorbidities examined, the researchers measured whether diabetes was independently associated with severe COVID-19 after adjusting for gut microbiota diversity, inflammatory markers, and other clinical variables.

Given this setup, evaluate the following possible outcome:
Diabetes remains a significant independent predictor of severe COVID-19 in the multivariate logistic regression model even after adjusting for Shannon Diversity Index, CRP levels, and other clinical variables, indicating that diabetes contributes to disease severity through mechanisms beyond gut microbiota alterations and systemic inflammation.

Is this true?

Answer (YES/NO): NO